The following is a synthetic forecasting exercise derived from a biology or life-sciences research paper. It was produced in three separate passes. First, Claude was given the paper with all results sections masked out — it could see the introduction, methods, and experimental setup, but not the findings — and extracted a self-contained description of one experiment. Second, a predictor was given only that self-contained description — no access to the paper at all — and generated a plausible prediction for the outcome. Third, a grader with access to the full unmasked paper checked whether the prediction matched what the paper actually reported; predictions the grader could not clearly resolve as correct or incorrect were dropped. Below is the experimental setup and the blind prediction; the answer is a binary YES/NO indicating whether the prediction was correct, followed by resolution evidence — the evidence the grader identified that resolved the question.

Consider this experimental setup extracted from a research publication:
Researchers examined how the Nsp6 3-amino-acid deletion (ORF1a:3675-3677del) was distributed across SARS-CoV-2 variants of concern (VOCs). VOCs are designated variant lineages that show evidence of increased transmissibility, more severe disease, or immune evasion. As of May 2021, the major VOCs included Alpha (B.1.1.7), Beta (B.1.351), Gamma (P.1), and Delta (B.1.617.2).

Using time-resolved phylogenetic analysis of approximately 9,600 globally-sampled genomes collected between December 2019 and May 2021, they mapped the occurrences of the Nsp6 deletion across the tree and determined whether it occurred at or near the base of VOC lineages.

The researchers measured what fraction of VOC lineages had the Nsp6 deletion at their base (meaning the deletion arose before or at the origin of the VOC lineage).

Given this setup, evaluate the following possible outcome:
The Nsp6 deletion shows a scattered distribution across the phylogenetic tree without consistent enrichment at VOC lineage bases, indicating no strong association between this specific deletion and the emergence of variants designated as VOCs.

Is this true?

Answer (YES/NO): NO